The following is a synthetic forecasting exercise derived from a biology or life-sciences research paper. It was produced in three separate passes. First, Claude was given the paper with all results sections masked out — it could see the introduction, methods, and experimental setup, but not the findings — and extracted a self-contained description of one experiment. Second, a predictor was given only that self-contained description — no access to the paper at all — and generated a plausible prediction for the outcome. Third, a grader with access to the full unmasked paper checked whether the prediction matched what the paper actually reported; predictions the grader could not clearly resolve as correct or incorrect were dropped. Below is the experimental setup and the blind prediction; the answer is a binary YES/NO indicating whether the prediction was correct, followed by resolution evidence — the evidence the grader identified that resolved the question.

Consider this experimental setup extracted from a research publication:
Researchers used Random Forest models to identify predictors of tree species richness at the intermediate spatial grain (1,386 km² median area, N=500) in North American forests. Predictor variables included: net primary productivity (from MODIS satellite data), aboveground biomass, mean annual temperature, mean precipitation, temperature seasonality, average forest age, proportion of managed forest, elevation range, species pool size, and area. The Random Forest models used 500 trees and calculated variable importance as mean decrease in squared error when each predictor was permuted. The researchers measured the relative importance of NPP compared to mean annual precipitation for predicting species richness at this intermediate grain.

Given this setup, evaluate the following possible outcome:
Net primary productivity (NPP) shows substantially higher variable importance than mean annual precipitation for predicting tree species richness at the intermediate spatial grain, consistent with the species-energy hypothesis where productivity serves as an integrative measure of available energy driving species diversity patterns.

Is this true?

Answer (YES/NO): NO